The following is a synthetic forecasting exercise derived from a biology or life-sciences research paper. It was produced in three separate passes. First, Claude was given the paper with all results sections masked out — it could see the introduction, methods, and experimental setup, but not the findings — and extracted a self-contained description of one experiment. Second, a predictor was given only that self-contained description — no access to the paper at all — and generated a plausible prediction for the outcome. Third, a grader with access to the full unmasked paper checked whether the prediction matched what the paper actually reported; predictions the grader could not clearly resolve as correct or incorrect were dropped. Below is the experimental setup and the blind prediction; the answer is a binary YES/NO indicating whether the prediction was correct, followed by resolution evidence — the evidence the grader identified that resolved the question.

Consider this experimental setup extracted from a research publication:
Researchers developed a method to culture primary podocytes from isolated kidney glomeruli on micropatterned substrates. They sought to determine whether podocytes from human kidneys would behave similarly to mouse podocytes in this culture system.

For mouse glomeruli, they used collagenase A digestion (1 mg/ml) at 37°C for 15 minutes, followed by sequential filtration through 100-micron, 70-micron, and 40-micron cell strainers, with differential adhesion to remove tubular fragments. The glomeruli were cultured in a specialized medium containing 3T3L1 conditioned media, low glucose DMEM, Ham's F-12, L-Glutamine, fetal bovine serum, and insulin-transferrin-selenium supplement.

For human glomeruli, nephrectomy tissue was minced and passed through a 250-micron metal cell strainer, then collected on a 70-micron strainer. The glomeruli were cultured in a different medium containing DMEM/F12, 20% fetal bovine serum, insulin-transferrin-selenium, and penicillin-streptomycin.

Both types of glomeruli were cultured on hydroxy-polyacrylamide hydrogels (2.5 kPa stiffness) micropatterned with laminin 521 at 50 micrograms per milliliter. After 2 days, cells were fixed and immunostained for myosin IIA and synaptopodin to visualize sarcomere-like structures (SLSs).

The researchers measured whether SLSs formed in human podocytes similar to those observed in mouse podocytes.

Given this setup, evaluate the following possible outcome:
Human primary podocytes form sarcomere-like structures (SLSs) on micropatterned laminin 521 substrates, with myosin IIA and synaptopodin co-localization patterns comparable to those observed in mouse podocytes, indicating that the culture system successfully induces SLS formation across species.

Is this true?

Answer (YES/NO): YES